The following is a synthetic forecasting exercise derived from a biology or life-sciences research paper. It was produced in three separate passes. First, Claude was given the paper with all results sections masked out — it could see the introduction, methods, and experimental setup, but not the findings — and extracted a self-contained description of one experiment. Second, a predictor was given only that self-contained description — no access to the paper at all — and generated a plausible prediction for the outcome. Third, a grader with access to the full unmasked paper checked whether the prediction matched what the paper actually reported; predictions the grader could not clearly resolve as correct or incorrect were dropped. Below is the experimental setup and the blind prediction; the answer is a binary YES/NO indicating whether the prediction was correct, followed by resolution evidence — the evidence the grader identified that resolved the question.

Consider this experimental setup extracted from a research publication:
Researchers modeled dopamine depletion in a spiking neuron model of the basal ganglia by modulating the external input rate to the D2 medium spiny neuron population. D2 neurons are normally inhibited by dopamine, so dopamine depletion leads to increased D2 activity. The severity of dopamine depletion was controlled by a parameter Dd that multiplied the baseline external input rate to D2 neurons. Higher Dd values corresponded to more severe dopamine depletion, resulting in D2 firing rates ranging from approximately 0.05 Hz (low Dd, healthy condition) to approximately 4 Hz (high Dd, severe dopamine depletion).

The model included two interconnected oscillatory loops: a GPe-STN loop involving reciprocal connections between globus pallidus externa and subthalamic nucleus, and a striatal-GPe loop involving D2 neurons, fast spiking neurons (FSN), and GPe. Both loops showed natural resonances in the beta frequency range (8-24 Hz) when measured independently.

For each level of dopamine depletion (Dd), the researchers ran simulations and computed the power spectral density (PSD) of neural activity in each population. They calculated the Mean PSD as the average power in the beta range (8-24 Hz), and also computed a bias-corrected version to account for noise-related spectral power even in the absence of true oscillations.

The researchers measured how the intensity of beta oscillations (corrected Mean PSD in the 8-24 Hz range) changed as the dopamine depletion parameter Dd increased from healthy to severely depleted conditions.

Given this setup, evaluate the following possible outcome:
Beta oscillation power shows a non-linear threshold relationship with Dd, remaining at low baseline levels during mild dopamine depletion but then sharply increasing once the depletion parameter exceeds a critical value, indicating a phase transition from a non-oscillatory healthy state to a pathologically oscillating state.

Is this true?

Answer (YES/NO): NO